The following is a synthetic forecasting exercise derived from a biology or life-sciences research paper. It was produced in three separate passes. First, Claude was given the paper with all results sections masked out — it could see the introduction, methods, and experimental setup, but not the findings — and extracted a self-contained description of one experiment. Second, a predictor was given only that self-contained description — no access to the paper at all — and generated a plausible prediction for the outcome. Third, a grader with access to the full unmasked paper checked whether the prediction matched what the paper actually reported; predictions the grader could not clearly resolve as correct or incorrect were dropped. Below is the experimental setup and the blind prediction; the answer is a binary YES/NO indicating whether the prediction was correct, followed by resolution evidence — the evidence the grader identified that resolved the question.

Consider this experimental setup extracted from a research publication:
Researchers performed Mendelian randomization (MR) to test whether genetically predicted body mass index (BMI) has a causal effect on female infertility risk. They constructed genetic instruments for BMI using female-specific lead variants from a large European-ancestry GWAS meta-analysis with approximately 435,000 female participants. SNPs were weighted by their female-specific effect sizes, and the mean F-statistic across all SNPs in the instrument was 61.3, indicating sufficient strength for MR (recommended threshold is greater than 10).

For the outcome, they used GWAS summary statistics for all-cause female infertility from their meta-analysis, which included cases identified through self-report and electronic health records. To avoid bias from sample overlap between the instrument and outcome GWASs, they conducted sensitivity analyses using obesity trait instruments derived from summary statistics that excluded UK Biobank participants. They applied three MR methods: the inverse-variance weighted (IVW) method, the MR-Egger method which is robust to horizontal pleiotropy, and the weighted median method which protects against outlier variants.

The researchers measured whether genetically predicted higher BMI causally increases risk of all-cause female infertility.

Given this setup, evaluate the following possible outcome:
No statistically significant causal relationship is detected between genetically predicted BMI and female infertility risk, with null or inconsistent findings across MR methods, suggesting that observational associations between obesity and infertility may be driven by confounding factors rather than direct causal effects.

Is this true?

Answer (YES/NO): YES